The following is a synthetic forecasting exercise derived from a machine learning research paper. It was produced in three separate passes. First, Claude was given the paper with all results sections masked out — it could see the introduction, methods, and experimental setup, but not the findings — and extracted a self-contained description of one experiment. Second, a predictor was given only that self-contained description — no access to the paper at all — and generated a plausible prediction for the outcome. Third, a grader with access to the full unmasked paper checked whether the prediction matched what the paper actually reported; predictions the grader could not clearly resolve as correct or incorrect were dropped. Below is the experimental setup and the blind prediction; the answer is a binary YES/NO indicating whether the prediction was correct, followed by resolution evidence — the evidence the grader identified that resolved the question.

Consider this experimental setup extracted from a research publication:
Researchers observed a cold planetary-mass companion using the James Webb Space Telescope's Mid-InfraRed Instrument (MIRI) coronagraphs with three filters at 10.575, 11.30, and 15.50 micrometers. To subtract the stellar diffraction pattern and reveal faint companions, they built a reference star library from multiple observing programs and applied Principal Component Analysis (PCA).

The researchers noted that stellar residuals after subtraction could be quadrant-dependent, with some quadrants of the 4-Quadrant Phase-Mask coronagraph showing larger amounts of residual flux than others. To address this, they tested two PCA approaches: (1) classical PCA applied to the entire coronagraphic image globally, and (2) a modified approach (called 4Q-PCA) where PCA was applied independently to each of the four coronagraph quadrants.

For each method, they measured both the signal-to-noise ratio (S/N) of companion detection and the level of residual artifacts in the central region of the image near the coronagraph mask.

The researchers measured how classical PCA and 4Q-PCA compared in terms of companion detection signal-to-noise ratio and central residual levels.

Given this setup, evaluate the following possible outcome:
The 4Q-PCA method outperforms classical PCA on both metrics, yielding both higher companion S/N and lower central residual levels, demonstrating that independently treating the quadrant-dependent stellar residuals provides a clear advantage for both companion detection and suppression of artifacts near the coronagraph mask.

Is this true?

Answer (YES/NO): NO